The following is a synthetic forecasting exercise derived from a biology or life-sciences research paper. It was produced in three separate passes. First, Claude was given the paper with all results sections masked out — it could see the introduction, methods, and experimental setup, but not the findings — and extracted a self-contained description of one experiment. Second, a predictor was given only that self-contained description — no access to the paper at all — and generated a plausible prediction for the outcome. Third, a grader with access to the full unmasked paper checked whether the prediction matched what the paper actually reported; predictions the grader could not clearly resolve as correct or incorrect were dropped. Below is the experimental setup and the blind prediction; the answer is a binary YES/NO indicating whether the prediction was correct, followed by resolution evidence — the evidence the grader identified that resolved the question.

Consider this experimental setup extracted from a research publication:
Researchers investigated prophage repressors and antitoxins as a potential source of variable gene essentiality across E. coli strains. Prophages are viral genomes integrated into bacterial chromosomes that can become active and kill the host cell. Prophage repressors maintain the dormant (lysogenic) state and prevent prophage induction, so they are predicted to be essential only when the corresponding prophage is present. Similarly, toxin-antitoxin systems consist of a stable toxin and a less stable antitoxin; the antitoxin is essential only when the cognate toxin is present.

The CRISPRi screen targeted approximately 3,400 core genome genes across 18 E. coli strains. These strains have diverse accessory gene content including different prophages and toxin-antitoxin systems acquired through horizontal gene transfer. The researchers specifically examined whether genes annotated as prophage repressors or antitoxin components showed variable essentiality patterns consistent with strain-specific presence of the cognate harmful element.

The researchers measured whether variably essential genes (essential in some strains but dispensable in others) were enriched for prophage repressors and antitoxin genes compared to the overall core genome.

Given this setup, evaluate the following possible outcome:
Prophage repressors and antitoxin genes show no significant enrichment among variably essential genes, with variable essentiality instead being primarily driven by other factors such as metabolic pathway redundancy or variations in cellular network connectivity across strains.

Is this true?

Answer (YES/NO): NO